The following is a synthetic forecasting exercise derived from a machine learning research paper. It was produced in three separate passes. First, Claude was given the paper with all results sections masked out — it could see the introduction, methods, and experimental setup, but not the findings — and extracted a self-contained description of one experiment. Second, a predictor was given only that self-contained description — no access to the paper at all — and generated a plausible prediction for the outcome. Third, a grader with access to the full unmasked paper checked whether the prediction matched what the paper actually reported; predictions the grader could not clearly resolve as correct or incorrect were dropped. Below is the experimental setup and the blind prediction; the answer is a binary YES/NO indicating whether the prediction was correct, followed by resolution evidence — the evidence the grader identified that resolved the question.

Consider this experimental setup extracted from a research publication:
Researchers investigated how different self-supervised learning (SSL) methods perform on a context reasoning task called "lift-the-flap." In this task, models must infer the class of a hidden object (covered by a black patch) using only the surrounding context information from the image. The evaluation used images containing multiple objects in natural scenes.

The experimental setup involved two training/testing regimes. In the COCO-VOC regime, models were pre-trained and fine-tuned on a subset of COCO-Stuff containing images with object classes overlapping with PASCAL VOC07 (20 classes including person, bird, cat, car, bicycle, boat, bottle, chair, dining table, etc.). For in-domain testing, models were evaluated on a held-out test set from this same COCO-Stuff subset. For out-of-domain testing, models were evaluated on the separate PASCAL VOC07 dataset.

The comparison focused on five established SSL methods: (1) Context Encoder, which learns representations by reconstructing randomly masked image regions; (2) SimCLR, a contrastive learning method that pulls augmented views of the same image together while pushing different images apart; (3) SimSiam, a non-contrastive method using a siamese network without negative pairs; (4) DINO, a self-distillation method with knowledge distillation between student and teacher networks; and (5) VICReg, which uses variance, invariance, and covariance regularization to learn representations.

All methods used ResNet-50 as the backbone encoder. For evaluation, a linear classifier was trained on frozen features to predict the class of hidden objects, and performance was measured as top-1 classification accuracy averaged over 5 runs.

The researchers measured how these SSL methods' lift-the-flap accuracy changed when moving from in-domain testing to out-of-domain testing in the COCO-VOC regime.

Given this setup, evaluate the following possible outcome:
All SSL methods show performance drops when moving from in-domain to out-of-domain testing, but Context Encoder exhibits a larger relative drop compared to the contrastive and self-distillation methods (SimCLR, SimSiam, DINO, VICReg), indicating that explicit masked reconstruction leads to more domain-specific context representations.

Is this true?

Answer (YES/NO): NO